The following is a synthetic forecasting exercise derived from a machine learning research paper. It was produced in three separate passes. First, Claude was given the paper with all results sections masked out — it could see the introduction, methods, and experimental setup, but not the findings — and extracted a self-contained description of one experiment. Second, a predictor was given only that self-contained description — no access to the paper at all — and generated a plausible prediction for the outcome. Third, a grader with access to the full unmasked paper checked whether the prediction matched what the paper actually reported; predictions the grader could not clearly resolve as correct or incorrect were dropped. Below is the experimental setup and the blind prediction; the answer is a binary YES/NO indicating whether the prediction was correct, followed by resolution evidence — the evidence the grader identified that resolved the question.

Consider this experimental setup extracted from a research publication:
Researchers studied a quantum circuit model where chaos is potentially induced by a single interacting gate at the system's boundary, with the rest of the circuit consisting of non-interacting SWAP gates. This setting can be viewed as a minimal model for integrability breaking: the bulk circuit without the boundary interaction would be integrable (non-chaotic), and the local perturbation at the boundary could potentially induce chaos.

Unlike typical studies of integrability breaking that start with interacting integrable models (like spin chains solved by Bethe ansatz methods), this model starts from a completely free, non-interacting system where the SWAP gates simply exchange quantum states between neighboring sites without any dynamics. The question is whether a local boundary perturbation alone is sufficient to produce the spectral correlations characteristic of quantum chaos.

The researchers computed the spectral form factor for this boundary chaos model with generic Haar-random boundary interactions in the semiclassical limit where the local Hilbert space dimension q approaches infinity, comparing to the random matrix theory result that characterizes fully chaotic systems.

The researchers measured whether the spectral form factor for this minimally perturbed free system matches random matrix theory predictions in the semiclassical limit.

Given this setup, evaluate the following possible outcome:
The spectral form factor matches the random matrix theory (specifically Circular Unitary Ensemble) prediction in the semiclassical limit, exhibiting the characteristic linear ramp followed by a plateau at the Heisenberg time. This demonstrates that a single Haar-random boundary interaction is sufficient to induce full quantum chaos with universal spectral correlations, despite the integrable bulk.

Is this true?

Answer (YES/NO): NO